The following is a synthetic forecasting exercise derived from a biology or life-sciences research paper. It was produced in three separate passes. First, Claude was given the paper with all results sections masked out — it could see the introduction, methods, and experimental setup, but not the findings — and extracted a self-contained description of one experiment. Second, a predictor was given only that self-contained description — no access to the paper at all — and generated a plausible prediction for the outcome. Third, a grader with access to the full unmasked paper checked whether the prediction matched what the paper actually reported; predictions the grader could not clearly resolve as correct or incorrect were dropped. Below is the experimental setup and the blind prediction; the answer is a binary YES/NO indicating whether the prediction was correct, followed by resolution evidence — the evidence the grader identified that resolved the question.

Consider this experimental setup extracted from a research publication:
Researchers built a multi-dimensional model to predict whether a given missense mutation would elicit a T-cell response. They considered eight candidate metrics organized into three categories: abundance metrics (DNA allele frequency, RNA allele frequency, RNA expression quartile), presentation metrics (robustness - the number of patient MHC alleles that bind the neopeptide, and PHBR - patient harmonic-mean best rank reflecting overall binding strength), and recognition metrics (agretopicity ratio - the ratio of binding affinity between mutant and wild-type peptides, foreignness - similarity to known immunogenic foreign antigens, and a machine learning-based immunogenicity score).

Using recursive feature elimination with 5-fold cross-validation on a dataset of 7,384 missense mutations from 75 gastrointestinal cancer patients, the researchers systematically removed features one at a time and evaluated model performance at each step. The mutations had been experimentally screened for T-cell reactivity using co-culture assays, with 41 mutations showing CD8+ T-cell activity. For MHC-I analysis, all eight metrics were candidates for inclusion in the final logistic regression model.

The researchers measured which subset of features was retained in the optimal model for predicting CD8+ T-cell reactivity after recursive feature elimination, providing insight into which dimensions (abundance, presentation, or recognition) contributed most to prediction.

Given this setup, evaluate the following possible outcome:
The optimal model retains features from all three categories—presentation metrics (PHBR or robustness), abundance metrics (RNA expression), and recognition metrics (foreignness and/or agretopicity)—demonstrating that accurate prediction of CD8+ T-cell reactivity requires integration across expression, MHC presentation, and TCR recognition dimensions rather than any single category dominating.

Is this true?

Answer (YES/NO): NO